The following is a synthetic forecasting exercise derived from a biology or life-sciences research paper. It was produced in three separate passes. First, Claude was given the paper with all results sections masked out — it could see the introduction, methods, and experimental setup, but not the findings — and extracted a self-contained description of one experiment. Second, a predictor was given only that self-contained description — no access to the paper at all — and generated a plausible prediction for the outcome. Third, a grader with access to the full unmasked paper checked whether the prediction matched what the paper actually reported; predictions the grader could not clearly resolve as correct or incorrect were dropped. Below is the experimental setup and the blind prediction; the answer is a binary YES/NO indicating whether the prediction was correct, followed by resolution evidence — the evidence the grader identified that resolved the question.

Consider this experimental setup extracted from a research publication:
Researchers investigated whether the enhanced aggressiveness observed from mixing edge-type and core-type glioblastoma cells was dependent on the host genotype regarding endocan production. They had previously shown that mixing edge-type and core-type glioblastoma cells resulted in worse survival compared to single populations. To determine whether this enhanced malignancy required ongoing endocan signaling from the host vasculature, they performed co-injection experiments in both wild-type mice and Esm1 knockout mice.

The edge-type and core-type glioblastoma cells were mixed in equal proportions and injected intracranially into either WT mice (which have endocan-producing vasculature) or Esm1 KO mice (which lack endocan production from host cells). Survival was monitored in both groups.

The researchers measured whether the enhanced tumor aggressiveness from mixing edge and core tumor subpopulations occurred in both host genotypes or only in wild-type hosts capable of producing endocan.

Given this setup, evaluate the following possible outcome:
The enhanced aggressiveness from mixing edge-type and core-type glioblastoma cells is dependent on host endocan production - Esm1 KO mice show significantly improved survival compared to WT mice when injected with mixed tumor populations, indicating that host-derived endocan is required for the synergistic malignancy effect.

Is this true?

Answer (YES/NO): NO